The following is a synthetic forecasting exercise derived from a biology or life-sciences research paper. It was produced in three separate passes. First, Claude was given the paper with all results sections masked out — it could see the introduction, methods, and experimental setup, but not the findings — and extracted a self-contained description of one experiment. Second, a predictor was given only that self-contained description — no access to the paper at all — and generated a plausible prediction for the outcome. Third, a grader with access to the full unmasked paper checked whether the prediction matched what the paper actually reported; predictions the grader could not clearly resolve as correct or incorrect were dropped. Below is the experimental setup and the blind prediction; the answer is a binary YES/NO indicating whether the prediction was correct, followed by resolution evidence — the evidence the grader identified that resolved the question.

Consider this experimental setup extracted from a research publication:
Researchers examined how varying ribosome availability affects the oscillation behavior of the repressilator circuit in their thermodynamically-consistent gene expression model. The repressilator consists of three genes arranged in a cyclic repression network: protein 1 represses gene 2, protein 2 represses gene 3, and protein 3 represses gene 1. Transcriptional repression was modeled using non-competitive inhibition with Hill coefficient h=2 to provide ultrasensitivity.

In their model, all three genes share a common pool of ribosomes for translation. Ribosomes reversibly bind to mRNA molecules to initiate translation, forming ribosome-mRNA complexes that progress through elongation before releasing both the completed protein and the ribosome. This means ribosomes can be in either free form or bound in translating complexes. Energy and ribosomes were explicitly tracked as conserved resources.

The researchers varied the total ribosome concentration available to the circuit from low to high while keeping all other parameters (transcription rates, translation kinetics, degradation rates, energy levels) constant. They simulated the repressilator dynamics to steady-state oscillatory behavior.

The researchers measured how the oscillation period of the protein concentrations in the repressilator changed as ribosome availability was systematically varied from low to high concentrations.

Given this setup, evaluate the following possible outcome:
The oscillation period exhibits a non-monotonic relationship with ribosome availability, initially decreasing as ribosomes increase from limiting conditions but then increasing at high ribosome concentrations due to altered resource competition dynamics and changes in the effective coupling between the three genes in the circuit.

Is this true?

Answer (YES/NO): NO